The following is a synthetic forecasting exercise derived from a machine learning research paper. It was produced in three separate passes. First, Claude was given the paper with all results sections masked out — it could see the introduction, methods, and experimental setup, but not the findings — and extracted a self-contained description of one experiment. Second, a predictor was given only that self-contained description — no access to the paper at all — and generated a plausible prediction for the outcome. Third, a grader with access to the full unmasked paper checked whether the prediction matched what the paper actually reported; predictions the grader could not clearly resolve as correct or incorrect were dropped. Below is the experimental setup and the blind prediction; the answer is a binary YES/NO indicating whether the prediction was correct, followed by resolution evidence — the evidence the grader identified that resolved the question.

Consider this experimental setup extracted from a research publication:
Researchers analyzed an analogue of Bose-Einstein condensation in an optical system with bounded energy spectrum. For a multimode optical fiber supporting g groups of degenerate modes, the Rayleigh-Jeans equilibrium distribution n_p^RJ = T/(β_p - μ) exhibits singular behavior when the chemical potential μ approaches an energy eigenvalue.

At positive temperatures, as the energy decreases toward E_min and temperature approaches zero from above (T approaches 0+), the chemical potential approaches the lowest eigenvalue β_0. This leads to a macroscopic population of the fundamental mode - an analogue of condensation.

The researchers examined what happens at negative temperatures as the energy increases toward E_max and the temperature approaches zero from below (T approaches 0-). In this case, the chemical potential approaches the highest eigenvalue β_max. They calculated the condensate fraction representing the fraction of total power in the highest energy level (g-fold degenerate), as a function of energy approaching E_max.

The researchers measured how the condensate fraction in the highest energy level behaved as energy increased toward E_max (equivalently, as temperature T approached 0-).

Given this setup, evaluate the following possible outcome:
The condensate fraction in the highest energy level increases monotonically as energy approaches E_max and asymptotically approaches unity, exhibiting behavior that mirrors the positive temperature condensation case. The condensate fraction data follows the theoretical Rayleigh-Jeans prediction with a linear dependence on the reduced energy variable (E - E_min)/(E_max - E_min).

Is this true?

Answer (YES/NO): NO